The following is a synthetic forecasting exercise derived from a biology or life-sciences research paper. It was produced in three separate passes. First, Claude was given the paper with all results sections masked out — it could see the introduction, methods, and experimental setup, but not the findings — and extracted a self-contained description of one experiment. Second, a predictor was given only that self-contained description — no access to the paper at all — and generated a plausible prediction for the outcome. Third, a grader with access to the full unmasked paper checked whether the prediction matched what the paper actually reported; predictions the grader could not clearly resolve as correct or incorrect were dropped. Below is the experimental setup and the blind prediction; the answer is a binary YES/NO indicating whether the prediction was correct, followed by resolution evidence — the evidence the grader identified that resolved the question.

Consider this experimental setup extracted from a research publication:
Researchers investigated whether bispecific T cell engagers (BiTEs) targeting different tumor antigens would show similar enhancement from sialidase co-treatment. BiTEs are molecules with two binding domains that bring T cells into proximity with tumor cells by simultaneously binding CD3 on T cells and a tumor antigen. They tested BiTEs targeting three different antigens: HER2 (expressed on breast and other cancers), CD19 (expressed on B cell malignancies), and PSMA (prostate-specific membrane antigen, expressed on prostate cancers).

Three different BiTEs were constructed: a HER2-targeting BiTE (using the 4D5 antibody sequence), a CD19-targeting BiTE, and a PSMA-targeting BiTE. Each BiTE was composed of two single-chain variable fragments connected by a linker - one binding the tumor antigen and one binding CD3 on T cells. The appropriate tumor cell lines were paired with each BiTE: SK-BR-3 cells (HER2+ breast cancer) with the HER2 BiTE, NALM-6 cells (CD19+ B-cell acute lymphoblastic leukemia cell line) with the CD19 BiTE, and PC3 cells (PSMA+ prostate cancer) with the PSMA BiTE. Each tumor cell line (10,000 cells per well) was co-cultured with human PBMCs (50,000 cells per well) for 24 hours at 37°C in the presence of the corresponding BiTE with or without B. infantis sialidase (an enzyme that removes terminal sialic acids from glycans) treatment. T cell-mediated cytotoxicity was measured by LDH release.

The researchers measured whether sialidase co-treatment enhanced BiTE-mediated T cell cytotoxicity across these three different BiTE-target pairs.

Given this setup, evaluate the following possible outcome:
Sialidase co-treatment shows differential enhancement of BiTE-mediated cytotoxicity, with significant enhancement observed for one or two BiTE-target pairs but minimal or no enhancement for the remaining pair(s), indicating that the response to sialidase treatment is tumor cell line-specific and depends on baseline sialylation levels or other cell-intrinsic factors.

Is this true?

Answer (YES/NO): NO